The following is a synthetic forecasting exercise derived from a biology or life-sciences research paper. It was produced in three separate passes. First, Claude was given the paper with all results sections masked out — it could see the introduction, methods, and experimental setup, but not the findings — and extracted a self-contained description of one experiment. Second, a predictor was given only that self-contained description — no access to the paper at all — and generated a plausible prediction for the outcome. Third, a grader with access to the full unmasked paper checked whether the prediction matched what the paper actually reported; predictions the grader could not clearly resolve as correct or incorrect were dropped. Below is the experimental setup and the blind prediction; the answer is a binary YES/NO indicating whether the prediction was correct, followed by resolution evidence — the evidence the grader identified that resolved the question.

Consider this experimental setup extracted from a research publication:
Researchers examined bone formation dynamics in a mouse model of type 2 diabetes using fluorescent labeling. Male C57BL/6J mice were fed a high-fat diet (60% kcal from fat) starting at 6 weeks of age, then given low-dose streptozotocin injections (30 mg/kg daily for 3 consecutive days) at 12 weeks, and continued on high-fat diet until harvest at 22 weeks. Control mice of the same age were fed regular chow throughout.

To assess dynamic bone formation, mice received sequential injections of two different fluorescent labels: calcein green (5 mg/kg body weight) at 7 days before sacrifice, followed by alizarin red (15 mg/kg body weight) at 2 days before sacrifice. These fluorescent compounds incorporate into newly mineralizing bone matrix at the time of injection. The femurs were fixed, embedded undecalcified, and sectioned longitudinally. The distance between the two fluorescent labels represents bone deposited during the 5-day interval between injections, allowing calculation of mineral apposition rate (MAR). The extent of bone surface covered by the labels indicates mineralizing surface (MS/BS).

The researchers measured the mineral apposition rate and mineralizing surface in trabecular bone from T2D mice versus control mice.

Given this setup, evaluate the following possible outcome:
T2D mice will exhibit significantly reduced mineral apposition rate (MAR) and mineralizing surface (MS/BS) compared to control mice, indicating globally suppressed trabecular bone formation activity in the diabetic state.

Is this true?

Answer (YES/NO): YES